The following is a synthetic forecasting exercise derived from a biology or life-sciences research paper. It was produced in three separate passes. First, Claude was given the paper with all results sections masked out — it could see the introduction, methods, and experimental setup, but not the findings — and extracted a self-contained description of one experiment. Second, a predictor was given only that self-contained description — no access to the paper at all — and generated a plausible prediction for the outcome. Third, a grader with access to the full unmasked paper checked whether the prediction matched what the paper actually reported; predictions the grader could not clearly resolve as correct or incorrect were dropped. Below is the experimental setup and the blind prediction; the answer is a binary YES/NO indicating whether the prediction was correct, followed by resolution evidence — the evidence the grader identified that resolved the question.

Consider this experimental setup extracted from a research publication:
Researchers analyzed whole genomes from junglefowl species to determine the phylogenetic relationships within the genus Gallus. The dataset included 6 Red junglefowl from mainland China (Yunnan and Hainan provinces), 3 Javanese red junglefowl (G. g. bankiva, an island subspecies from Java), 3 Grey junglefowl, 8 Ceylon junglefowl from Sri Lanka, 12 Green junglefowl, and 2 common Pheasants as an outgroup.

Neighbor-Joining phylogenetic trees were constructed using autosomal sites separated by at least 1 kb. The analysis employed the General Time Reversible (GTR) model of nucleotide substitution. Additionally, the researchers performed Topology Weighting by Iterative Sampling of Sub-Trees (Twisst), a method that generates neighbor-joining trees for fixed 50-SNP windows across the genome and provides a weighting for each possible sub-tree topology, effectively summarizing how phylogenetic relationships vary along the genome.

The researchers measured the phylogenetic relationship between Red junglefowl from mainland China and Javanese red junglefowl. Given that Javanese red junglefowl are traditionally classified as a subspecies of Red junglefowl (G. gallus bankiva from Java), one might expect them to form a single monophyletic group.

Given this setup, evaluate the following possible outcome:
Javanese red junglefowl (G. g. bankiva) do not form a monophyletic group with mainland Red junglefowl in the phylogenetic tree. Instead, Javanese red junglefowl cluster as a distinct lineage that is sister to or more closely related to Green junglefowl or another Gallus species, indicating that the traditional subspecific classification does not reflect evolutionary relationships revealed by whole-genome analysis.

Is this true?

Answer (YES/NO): NO